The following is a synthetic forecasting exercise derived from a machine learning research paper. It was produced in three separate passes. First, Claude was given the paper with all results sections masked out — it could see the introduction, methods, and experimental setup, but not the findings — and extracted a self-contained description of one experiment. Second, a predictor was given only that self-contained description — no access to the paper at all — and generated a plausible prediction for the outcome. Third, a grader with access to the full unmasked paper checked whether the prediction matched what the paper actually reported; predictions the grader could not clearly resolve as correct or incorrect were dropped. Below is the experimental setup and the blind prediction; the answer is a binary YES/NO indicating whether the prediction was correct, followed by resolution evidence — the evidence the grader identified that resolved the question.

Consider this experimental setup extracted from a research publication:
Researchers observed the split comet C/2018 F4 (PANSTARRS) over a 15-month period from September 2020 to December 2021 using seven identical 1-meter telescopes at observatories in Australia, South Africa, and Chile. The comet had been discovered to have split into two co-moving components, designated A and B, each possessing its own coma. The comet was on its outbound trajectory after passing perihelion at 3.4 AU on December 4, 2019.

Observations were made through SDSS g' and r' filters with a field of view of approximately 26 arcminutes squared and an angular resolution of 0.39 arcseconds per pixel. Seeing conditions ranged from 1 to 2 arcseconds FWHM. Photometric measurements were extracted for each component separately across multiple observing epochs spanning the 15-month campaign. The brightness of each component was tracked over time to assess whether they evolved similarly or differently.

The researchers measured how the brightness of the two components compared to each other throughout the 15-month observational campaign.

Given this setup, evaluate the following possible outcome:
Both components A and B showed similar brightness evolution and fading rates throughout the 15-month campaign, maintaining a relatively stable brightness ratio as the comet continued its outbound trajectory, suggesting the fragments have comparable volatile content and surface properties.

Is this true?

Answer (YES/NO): NO